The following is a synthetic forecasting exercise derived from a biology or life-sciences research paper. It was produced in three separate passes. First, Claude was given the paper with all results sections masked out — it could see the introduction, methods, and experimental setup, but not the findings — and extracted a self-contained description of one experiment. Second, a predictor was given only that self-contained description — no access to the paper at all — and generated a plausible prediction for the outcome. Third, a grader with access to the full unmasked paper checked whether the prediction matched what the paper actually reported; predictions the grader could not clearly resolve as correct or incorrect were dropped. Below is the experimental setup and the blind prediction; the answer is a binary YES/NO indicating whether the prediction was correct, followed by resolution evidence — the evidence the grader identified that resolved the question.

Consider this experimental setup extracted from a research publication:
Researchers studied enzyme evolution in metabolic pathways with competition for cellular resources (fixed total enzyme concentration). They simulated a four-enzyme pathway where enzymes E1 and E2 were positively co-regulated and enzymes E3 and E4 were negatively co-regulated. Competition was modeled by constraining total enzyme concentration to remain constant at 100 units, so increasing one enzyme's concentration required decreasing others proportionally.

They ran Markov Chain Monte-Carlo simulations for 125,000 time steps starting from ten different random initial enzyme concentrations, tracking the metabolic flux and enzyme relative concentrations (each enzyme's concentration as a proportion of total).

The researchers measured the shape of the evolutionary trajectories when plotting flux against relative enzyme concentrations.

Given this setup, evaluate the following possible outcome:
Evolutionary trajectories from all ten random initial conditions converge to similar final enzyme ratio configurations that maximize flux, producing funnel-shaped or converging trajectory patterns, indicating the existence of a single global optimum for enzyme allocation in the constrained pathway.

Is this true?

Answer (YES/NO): NO